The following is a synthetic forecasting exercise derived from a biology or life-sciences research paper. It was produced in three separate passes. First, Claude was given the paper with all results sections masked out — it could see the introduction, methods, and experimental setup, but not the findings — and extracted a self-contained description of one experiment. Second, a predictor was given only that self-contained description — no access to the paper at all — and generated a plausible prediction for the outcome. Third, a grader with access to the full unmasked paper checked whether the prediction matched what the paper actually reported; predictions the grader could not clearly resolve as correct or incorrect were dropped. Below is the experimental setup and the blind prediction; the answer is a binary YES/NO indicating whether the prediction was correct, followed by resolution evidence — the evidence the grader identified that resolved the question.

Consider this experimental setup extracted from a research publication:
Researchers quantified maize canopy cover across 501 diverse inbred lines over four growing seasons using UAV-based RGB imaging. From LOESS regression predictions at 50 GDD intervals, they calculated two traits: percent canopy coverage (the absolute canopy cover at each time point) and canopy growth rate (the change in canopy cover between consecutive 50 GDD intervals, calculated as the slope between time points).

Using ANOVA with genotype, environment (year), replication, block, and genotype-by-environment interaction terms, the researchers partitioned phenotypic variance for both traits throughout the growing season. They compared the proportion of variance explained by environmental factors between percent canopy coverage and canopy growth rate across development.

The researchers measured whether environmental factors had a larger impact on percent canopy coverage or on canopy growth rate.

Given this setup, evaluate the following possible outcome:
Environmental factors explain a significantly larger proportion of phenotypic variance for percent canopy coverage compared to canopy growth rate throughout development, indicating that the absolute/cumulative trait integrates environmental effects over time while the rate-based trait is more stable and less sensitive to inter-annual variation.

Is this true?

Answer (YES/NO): NO